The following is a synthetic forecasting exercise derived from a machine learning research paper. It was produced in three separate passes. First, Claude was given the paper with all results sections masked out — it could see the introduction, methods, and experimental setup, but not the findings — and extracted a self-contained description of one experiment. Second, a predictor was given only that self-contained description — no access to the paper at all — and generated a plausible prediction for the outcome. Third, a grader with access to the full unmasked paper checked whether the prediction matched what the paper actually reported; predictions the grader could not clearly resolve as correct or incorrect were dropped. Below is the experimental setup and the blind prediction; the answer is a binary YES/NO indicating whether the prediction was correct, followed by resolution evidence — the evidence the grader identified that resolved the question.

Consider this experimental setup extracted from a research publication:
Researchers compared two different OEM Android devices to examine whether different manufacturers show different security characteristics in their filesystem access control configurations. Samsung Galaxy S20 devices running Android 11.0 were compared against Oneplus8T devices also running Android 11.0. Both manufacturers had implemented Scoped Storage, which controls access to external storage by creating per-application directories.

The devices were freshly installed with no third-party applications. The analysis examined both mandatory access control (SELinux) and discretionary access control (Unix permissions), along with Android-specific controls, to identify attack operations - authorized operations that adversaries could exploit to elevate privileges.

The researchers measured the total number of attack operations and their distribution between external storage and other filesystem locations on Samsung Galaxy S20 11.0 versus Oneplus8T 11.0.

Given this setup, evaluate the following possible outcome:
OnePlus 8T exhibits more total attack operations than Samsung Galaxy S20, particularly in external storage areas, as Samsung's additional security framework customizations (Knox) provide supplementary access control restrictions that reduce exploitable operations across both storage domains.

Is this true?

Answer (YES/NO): NO